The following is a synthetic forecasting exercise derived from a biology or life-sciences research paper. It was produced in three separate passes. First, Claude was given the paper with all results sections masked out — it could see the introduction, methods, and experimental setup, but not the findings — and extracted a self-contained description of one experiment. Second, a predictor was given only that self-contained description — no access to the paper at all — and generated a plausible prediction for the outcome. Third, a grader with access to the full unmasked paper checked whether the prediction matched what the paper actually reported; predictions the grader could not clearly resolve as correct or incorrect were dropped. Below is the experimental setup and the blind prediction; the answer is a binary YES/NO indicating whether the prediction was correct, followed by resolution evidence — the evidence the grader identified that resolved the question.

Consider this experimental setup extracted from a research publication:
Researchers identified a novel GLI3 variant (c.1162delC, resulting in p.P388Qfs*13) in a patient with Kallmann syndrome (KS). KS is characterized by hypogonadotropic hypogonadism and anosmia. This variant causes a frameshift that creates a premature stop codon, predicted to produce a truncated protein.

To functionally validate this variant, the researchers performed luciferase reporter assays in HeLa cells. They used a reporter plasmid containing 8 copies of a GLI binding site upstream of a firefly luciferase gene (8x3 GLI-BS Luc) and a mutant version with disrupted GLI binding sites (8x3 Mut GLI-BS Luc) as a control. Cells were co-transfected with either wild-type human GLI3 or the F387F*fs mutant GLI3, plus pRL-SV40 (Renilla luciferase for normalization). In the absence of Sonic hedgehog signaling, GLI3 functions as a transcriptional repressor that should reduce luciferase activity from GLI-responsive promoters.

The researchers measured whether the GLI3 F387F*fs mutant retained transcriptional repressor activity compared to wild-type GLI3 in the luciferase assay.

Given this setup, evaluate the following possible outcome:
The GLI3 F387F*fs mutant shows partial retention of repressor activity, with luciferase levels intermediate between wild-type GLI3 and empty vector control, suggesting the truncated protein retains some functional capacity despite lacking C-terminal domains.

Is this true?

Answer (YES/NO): NO